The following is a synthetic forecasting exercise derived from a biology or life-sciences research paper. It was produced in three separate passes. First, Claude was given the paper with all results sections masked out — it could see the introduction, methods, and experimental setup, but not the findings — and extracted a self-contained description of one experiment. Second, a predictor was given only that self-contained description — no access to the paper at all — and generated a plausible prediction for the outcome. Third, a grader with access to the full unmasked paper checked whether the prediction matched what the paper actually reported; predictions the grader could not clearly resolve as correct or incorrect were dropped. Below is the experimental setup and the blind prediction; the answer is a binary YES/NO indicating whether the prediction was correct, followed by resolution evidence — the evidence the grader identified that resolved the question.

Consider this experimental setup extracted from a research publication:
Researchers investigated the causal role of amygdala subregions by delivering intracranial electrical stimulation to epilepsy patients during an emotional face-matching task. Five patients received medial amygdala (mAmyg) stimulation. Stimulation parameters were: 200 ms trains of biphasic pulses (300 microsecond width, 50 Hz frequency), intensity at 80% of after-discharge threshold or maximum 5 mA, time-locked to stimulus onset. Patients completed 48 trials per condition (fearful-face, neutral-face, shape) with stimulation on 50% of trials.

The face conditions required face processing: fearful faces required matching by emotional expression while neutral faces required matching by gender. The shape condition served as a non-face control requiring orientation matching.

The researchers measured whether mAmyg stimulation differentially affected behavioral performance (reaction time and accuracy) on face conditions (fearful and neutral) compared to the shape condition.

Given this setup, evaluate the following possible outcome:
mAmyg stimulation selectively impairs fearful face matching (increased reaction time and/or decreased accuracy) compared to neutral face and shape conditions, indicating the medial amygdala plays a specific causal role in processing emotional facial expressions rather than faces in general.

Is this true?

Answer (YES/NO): NO